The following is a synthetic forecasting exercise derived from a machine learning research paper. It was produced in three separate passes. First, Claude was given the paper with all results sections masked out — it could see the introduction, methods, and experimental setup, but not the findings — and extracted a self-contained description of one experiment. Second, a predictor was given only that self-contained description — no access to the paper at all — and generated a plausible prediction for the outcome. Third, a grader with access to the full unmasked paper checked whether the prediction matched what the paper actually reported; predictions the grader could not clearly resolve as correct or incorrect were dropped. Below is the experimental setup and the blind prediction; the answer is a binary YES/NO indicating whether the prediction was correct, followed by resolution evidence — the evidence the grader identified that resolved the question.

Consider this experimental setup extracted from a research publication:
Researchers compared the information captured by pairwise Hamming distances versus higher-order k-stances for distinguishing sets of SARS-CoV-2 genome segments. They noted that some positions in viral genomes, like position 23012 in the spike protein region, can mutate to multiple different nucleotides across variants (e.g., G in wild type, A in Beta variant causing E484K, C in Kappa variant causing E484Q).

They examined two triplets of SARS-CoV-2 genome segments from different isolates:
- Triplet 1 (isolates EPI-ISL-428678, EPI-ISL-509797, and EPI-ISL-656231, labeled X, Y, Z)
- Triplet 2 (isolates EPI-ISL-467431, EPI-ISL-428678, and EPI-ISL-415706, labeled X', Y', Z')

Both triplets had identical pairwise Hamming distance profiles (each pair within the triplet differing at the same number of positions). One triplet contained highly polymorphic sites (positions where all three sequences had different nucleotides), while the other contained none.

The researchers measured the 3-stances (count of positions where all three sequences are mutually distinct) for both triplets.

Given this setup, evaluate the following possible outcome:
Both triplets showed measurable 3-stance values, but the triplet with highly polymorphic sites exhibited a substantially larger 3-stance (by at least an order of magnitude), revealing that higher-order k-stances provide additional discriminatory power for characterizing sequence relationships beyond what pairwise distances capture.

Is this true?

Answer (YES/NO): NO